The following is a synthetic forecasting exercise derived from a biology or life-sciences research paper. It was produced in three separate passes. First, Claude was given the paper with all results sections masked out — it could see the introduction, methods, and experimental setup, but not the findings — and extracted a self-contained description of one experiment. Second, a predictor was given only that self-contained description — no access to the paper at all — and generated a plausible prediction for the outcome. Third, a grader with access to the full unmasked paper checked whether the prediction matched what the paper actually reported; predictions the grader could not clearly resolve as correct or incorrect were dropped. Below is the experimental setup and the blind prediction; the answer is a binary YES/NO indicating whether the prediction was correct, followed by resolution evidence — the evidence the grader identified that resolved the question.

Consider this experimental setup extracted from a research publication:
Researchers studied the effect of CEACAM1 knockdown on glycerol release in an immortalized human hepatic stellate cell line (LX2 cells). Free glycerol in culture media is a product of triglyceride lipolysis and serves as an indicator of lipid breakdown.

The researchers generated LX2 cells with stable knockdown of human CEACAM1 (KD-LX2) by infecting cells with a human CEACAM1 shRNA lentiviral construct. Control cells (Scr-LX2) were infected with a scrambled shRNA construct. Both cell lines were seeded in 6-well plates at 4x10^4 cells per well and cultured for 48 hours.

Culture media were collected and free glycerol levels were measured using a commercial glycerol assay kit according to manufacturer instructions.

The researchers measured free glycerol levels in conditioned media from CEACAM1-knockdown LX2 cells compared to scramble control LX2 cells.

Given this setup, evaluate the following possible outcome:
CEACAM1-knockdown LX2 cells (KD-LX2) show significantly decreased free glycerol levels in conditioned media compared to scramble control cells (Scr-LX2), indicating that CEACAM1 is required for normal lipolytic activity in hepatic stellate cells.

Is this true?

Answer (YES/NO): NO